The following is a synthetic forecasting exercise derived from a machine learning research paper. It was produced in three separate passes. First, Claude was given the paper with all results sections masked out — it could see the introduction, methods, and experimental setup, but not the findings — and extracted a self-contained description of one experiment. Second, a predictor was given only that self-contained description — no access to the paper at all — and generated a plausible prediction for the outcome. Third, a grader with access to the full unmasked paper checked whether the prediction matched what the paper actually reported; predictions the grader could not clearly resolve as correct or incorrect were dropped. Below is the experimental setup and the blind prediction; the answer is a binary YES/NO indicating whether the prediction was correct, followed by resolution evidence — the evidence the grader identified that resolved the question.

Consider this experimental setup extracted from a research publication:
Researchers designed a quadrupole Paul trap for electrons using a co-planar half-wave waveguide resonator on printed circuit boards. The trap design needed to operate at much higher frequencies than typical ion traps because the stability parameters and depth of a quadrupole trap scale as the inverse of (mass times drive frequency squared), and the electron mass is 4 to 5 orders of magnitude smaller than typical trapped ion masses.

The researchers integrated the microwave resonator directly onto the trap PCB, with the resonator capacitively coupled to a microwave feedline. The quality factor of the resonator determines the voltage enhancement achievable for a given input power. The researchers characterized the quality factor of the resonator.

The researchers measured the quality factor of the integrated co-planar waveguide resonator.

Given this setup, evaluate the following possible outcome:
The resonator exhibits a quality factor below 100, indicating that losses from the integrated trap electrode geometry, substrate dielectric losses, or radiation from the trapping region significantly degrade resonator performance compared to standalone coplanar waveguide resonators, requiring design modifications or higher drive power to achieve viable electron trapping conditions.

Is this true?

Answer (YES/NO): YES